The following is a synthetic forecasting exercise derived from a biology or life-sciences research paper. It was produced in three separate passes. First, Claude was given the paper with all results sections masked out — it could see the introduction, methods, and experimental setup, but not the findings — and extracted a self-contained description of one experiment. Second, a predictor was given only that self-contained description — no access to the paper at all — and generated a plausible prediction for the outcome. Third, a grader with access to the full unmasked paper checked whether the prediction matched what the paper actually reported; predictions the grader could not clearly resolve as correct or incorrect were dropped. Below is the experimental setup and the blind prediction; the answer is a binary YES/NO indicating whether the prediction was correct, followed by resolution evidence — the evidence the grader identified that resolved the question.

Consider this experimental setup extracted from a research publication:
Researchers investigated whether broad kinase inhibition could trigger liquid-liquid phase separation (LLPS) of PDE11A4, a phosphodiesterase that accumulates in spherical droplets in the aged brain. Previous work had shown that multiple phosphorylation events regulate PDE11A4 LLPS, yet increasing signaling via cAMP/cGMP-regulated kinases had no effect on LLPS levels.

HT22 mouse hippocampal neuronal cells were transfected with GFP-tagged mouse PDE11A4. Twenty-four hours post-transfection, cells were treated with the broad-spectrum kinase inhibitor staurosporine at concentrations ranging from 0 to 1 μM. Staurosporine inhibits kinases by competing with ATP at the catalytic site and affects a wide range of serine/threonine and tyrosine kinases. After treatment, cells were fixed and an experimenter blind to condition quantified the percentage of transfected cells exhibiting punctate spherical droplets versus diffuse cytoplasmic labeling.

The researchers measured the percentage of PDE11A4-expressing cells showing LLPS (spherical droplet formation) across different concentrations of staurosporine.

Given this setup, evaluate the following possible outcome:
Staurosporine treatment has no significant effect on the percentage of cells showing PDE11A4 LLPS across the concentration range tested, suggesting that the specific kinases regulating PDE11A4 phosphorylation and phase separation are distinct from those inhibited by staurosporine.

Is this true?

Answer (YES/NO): NO